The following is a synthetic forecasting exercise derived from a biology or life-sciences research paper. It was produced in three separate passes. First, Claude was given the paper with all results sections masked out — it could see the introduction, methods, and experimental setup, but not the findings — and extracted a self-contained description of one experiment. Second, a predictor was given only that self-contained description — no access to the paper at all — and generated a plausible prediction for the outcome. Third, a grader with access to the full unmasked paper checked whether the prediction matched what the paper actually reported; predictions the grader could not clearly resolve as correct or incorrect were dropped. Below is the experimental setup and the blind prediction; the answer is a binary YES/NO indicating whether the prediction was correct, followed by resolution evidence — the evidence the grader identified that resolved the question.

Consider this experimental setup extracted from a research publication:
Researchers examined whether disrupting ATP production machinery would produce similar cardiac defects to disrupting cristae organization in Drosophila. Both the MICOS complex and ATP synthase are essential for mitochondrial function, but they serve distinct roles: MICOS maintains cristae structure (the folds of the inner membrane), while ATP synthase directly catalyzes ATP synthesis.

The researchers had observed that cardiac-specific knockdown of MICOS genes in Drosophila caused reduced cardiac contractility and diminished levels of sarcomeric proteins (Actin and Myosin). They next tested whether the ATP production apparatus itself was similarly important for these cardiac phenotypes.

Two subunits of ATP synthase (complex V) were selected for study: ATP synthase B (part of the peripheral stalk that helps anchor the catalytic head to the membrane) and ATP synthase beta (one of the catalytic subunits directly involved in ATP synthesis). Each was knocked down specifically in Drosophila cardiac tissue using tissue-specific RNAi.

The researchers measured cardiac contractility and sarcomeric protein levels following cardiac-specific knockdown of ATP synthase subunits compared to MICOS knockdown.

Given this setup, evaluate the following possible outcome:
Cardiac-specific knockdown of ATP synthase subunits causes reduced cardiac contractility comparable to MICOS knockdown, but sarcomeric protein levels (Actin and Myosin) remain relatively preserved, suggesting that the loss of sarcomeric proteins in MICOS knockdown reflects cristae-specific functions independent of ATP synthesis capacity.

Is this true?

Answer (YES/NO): NO